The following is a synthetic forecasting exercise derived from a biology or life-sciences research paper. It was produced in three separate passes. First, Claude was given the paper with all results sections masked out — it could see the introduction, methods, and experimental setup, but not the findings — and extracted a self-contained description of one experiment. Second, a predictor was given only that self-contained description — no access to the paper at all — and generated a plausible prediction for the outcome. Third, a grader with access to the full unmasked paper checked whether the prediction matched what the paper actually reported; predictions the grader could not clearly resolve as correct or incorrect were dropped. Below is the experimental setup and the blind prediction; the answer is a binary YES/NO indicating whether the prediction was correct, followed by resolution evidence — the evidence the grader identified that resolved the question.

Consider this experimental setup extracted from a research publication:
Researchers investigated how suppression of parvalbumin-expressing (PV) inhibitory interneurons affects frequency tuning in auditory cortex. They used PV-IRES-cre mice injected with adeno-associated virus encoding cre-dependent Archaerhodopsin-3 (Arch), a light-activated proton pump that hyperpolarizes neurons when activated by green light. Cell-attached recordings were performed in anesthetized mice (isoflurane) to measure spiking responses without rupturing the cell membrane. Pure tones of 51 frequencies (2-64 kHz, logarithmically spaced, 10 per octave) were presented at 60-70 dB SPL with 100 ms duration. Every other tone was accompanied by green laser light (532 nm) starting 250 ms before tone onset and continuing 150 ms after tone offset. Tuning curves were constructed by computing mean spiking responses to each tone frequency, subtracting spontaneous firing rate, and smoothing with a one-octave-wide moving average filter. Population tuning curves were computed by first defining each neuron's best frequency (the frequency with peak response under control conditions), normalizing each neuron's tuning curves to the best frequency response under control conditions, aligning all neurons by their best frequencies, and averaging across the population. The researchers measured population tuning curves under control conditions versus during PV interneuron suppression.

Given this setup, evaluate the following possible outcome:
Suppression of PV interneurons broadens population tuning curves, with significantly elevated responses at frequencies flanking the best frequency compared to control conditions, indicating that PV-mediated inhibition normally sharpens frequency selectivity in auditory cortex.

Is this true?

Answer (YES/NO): YES